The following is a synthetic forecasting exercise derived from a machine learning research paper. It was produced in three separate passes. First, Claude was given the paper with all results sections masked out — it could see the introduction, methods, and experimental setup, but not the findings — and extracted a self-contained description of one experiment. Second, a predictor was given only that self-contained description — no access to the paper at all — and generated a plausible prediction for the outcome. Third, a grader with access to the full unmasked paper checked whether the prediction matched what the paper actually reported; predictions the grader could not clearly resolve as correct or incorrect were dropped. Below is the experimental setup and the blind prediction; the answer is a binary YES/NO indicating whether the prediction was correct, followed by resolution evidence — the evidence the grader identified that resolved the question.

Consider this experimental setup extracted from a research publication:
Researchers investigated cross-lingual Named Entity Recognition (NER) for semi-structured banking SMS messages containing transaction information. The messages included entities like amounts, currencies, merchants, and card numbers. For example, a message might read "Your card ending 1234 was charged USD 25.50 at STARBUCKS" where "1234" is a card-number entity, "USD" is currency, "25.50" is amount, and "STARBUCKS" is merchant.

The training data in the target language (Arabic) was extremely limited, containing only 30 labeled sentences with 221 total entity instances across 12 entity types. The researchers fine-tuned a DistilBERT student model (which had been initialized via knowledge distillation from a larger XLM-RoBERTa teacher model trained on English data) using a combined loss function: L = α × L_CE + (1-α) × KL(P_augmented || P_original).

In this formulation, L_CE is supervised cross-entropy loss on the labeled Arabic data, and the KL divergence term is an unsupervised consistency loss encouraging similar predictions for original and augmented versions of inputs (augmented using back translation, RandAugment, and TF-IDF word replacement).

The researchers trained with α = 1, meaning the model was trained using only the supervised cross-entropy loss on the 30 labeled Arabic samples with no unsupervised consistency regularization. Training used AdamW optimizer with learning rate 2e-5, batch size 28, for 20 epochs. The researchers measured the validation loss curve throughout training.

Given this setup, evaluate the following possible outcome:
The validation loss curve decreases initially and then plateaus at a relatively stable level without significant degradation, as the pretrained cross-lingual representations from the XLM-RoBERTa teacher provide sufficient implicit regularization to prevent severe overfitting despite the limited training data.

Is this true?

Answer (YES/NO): NO